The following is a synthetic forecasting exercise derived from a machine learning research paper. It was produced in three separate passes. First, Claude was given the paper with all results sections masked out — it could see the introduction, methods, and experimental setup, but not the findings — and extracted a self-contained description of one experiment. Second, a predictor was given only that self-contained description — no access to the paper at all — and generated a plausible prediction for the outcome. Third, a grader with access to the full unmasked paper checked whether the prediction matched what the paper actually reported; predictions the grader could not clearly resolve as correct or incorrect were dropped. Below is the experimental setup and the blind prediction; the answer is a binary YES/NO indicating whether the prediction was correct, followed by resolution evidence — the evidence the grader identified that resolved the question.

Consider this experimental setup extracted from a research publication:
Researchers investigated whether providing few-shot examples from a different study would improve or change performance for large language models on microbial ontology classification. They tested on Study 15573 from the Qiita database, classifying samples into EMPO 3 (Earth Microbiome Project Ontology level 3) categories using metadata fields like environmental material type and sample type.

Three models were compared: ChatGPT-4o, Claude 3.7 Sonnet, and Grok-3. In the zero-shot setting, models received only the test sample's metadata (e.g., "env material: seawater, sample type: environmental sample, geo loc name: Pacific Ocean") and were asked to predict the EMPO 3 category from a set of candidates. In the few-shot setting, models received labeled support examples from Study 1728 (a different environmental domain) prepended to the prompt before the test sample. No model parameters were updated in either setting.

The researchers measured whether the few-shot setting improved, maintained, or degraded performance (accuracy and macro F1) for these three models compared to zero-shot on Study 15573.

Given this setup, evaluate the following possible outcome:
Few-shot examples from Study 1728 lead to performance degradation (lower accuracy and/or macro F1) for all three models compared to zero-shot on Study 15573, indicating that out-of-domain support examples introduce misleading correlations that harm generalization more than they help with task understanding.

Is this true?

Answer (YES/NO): NO